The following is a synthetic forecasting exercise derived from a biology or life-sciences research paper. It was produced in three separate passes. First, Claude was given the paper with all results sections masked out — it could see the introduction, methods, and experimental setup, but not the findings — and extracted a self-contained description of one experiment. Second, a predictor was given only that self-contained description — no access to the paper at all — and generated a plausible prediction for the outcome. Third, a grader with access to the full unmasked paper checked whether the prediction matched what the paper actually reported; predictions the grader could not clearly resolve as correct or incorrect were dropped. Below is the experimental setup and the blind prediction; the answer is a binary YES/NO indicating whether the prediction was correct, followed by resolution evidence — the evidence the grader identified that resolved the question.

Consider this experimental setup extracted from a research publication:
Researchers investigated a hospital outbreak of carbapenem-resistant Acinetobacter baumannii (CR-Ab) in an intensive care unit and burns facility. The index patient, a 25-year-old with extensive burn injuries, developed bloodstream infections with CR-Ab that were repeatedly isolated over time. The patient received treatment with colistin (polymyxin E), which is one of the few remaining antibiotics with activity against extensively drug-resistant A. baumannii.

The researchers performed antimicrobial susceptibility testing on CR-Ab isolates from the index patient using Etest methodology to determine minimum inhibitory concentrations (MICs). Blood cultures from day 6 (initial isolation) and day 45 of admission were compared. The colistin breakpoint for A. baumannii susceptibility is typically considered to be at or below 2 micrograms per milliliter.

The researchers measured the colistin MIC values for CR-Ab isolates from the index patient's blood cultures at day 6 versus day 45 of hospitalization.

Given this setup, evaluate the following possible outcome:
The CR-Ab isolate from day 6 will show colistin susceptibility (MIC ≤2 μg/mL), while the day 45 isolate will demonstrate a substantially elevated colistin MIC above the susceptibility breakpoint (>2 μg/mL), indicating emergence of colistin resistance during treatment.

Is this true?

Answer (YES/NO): YES